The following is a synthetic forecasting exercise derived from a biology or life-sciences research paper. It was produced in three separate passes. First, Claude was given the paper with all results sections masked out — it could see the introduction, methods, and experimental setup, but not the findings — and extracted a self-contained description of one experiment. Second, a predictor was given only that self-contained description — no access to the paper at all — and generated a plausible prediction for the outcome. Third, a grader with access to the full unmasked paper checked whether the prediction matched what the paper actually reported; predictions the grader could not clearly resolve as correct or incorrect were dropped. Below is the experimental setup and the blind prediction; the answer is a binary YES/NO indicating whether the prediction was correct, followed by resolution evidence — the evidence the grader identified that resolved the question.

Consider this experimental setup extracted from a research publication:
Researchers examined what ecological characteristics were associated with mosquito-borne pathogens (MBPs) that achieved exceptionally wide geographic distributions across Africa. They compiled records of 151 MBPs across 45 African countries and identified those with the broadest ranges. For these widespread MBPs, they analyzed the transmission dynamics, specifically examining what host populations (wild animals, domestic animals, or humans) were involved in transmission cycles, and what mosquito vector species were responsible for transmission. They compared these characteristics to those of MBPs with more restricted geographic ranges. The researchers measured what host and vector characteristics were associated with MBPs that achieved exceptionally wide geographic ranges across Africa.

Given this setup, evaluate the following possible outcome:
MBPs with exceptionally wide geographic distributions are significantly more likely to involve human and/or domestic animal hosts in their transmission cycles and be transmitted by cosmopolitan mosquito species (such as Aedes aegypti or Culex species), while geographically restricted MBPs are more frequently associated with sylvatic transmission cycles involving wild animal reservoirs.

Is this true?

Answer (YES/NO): YES